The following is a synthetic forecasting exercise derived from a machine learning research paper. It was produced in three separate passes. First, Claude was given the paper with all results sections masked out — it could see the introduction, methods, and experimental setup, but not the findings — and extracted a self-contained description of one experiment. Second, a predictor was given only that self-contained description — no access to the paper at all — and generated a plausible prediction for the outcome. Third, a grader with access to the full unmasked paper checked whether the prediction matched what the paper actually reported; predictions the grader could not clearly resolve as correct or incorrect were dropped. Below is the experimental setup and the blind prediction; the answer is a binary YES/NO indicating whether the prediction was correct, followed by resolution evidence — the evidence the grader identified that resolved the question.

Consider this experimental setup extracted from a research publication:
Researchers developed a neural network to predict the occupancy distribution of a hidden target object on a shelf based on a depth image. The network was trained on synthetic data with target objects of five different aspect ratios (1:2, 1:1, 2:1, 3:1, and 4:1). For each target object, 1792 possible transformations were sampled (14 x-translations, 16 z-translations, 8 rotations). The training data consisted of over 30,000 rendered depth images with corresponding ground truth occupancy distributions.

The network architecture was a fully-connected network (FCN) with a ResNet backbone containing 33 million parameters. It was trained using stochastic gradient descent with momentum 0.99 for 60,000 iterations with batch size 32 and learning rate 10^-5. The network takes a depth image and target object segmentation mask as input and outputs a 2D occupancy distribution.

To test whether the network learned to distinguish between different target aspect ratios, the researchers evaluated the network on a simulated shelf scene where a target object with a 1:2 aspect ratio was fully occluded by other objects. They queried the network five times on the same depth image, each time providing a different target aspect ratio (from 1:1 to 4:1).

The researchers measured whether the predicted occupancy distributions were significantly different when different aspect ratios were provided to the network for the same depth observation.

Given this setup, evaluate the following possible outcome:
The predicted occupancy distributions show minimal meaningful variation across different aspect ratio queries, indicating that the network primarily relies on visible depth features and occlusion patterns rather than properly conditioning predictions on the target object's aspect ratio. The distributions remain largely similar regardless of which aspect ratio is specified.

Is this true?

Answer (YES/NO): NO